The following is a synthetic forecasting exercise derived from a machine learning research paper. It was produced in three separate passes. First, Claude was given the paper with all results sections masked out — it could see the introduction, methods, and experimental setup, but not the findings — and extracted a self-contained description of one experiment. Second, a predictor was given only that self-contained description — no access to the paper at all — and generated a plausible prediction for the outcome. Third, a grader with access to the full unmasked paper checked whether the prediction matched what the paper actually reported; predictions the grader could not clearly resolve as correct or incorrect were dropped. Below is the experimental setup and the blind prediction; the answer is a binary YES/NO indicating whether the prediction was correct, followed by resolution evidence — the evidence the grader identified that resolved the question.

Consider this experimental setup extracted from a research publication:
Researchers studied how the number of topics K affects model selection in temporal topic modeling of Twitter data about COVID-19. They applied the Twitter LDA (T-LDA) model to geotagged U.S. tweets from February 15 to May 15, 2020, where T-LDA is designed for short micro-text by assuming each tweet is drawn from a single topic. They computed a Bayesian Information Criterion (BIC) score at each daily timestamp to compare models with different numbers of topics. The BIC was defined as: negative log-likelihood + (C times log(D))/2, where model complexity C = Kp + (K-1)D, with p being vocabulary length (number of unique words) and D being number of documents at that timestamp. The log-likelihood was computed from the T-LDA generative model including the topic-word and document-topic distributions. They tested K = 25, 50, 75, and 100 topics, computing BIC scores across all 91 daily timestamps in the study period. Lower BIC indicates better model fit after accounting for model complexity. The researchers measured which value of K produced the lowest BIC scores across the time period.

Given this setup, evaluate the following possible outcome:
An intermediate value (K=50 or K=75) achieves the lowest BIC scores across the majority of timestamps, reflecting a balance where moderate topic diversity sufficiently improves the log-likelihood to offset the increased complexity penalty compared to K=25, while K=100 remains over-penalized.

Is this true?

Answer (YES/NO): NO